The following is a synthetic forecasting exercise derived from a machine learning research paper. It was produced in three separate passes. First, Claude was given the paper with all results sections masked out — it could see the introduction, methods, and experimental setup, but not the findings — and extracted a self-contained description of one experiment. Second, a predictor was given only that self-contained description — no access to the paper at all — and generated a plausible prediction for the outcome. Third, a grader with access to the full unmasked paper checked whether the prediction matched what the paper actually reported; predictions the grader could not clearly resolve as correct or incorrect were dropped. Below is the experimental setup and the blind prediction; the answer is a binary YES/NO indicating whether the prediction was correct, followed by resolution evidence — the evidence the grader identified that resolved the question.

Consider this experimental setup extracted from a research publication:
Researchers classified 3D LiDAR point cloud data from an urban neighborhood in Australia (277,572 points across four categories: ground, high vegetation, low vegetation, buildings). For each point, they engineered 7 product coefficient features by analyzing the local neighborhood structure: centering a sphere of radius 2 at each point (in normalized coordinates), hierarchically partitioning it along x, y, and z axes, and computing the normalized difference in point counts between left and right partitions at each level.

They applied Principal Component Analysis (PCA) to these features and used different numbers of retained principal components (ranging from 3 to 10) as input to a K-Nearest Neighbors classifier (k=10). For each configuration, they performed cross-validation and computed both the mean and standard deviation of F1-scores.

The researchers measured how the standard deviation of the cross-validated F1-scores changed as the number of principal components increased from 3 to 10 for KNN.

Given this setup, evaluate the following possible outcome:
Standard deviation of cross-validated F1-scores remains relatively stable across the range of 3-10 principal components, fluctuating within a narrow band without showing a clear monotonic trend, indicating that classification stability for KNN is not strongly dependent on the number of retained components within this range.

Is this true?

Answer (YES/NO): NO